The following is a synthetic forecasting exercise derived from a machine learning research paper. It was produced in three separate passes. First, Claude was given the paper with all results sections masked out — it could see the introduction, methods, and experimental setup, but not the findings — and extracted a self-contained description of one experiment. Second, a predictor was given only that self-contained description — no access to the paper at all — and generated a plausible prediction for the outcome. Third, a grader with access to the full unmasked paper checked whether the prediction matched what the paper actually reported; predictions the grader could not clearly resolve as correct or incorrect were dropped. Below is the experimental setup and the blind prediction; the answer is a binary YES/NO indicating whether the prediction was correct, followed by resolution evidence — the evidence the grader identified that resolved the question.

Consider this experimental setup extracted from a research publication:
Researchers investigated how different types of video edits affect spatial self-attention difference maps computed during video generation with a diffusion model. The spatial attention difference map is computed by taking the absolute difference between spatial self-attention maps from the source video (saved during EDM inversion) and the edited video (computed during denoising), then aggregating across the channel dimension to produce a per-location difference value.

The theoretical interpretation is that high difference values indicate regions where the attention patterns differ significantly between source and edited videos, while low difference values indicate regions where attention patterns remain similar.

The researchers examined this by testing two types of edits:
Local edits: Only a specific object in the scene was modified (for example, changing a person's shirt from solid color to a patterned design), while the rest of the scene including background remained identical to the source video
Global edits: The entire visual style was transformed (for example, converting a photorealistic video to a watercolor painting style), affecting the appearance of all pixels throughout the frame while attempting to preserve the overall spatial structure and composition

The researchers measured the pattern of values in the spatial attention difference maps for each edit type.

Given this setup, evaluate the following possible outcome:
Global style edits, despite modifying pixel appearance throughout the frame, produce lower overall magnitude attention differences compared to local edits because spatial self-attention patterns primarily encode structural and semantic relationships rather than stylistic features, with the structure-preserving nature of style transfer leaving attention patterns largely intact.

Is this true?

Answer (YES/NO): YES